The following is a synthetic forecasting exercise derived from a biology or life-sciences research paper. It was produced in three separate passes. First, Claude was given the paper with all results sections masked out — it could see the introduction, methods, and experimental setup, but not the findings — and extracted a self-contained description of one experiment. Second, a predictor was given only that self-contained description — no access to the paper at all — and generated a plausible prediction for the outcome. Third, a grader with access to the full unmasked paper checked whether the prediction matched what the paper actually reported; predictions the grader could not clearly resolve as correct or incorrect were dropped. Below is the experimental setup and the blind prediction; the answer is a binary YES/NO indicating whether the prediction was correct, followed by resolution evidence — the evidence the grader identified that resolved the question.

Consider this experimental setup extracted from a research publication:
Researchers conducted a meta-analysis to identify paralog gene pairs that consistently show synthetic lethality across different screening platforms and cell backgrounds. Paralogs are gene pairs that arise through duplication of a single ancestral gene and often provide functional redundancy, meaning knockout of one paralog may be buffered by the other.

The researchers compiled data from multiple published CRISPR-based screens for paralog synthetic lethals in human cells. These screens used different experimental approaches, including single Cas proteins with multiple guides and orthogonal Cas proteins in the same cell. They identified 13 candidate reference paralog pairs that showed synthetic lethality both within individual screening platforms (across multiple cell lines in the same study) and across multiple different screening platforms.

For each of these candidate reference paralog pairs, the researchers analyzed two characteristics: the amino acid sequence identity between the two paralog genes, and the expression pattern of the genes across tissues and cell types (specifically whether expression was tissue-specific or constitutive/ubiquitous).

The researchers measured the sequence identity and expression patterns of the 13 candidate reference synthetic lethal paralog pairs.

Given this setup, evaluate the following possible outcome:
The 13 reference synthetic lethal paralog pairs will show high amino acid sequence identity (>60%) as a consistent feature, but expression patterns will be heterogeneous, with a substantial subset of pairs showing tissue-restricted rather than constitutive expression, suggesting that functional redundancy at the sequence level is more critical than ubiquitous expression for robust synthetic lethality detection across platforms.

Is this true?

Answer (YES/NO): NO